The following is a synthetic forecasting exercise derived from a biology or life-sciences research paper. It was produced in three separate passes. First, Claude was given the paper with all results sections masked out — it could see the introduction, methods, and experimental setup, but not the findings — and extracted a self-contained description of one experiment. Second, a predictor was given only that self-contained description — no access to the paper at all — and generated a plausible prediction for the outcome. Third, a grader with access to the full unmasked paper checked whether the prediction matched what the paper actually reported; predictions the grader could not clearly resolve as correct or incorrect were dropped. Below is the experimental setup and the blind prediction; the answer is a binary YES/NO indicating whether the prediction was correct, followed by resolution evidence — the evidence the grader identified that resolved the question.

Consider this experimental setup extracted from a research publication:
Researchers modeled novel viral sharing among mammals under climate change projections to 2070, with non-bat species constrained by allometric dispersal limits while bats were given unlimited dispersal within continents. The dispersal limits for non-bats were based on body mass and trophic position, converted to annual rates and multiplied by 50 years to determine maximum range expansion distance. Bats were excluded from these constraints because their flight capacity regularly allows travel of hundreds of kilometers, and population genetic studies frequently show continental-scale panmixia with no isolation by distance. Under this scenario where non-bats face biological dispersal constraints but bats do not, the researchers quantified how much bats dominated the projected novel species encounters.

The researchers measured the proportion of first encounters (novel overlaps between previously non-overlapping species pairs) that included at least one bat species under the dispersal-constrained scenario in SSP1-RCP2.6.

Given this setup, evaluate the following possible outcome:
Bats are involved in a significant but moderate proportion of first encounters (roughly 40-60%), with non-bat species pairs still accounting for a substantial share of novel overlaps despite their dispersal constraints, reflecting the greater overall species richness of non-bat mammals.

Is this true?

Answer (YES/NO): NO